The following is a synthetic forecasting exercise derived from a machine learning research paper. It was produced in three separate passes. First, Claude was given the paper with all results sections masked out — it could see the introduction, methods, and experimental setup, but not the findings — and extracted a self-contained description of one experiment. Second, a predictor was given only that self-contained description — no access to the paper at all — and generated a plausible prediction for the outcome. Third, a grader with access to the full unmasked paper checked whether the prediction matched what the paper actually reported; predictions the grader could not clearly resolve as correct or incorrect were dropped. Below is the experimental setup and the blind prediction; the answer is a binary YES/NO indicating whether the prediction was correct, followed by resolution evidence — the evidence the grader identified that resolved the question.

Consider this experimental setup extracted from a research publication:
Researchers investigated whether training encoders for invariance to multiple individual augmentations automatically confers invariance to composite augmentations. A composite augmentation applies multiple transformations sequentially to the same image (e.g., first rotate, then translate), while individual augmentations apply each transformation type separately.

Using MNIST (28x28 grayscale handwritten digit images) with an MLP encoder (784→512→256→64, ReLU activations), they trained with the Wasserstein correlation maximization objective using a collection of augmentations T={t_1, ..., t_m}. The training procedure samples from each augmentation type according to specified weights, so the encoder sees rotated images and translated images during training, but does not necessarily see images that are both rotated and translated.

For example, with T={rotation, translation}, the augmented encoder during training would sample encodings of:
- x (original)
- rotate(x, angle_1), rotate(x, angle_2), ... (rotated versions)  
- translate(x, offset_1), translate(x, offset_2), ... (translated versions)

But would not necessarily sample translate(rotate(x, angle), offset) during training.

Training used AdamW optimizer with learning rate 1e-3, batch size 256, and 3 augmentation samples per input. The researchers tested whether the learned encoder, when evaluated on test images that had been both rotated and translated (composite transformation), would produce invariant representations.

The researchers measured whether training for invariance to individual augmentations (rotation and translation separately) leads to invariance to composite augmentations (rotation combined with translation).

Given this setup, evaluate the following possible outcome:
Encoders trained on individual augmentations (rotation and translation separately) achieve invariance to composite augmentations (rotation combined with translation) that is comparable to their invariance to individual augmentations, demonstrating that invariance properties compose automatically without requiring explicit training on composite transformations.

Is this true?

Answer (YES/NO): NO